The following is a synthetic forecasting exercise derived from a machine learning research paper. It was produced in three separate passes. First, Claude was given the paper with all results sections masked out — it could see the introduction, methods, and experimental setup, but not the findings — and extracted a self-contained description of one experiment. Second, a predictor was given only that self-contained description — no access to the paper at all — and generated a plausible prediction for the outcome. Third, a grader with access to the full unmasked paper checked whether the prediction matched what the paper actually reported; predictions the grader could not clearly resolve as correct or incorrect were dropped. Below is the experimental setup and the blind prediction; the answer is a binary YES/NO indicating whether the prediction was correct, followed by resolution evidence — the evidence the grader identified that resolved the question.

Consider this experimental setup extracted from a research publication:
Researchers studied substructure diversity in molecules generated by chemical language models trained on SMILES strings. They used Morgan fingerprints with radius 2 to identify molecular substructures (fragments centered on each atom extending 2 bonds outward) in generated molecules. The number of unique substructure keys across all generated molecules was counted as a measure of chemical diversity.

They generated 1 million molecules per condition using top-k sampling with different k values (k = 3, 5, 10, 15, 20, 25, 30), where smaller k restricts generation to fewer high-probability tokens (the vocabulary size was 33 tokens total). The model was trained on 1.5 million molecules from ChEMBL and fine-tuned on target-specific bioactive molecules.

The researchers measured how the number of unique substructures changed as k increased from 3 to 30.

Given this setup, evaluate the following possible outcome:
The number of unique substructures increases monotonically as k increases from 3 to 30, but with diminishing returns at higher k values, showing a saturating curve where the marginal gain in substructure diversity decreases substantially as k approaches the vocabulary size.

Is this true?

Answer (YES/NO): NO